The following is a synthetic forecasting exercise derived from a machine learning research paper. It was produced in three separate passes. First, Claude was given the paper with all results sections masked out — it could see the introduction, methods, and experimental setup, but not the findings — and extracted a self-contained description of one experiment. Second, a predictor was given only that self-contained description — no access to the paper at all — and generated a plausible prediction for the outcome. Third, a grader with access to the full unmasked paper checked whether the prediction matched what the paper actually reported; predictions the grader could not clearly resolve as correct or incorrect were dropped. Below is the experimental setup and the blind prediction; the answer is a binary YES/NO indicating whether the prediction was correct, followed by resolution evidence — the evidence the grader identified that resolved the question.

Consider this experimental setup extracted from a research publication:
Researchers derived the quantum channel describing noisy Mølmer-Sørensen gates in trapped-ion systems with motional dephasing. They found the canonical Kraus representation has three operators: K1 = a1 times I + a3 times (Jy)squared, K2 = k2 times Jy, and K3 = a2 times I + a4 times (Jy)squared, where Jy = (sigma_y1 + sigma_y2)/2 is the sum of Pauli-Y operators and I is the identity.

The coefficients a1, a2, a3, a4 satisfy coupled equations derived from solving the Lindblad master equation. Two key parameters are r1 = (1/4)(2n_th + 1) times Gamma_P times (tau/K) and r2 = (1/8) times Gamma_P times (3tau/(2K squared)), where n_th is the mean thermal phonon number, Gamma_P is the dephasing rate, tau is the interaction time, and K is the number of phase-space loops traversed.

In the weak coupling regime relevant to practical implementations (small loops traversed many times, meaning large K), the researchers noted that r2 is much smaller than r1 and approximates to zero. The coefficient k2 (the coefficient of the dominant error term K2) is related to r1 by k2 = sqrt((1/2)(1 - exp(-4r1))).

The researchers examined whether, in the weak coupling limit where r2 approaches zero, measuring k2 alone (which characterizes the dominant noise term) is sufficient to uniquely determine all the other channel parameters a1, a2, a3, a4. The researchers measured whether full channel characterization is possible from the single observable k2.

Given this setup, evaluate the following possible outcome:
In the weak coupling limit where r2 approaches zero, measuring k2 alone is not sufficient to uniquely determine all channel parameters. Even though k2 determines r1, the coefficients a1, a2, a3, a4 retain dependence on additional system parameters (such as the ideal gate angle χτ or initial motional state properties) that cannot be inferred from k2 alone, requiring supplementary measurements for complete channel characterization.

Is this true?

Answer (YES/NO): NO